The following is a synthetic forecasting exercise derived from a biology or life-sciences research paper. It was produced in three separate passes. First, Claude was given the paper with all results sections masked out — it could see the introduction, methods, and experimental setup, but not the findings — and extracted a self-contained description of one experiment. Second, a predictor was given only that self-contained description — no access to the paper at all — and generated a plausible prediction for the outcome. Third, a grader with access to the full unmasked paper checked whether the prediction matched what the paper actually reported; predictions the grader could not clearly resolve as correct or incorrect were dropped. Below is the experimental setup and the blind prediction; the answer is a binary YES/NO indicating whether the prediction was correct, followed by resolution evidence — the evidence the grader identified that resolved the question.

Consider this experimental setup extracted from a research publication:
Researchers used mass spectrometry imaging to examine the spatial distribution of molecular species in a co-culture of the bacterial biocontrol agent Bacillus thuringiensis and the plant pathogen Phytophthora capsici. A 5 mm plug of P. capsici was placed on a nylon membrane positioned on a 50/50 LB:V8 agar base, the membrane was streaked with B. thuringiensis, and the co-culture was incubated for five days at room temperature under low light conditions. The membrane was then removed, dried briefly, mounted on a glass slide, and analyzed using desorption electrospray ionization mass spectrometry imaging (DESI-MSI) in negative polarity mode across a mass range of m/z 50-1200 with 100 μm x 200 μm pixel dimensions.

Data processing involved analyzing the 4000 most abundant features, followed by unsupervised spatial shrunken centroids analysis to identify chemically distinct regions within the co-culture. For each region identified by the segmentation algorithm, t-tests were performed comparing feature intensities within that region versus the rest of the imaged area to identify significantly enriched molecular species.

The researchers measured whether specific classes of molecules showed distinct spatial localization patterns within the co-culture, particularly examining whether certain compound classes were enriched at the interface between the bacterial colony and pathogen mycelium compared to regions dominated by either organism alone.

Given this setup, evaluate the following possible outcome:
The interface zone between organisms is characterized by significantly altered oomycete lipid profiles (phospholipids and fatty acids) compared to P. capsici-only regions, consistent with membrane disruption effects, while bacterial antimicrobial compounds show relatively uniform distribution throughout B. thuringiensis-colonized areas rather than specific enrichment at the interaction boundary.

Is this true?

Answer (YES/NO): NO